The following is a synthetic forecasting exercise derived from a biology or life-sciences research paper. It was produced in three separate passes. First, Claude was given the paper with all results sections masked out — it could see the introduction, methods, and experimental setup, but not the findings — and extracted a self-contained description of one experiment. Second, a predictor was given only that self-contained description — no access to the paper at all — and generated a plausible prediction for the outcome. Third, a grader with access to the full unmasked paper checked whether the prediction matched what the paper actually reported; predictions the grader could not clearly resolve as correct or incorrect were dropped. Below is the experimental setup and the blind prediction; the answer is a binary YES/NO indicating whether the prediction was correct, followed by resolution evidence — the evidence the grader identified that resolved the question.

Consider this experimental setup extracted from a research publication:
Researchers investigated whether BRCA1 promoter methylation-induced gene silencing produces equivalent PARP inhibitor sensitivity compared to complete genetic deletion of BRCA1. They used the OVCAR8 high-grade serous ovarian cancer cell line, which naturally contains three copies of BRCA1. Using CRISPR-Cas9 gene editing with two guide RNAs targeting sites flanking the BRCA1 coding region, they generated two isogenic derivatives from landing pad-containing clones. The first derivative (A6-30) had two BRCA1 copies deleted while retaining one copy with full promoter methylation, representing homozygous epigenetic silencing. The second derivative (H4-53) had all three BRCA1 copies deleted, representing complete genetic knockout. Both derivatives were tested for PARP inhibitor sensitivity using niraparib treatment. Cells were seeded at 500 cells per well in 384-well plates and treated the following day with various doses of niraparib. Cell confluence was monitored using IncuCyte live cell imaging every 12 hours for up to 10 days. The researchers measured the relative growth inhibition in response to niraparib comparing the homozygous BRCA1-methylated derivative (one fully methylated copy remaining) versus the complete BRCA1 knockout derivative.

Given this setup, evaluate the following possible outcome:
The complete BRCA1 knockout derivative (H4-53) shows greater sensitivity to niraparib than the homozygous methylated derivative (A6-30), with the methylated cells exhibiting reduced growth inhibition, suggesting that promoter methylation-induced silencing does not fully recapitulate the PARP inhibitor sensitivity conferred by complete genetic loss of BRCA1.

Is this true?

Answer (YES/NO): NO